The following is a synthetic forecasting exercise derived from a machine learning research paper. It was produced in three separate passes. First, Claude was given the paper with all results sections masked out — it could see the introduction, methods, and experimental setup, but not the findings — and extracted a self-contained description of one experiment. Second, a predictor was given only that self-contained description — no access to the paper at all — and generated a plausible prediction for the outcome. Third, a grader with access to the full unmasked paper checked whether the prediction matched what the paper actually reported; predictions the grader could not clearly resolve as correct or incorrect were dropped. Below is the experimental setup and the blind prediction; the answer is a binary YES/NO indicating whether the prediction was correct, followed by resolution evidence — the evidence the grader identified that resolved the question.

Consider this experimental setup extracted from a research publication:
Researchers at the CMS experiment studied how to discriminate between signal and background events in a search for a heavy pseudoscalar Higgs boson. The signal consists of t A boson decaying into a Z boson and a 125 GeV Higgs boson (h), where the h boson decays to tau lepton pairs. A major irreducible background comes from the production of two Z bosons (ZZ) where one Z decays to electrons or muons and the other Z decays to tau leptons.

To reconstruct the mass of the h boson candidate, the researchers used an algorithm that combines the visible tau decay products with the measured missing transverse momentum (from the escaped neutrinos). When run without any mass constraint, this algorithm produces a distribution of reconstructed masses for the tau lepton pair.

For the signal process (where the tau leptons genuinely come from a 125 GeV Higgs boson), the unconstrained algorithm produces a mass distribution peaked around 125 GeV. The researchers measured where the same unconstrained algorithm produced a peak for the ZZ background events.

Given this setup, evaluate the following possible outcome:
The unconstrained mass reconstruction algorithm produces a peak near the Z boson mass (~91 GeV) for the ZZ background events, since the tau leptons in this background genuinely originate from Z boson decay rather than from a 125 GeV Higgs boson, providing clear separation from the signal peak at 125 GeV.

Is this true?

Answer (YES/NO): YES